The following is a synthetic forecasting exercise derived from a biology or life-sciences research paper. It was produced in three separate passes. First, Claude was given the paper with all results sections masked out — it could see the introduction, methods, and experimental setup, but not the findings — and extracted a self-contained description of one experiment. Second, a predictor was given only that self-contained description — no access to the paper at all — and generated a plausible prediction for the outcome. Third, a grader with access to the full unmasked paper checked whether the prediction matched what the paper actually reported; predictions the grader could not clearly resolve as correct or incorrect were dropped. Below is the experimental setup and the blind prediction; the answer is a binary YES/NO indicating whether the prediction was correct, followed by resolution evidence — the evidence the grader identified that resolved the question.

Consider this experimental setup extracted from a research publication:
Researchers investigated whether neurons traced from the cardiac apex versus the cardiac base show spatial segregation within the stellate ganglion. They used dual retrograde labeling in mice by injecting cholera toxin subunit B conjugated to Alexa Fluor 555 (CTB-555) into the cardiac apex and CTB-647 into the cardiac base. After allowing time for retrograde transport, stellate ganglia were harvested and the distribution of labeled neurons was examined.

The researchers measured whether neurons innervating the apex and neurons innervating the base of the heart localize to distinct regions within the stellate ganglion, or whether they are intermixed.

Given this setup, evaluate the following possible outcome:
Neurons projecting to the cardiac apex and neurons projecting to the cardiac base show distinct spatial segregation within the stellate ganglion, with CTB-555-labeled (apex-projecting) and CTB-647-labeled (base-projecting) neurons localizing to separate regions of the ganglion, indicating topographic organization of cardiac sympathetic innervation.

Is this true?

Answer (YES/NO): NO